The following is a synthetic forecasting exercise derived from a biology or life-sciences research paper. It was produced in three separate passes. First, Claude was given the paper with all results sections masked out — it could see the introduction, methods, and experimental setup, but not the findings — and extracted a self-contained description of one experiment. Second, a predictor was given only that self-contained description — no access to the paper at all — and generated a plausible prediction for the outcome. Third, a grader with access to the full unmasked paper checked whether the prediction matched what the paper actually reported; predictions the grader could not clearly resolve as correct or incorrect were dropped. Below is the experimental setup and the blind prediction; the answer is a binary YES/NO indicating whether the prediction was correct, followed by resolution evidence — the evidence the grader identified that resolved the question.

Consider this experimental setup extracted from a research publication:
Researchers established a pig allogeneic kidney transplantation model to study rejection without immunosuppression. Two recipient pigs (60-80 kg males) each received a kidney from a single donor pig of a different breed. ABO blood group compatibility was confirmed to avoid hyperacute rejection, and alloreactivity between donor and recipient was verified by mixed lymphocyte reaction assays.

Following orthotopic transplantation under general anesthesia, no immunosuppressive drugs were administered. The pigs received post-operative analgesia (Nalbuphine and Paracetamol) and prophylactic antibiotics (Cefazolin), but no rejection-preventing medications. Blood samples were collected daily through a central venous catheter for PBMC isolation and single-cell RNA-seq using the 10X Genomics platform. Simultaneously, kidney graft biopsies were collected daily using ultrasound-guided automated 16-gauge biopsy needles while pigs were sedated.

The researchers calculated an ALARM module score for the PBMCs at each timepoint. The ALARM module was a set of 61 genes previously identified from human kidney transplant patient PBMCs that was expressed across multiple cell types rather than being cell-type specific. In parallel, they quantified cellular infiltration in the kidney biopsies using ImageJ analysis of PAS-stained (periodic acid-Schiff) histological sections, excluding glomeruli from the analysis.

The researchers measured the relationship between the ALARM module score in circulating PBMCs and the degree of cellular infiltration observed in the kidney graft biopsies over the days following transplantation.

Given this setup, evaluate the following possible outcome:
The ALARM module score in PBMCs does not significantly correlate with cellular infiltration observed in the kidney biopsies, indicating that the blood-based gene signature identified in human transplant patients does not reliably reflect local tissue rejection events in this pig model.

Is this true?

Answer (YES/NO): NO